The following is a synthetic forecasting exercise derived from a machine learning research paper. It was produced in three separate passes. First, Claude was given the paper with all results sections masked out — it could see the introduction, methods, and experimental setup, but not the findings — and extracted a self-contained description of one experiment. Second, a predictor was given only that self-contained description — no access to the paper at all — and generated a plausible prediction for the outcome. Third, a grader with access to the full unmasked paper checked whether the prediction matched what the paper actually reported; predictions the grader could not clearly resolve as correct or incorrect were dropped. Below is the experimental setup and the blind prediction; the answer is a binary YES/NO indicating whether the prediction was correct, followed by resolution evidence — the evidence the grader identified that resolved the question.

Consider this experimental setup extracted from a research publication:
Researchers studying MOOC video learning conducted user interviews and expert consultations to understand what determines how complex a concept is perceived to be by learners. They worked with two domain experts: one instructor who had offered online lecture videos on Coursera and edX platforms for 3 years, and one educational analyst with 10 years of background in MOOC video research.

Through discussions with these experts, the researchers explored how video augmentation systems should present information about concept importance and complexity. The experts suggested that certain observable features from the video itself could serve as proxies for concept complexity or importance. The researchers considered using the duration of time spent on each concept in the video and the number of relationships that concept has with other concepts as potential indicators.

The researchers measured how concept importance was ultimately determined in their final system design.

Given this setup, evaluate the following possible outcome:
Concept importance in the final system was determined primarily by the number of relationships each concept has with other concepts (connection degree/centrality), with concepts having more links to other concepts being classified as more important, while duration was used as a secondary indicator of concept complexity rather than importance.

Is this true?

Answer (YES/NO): NO